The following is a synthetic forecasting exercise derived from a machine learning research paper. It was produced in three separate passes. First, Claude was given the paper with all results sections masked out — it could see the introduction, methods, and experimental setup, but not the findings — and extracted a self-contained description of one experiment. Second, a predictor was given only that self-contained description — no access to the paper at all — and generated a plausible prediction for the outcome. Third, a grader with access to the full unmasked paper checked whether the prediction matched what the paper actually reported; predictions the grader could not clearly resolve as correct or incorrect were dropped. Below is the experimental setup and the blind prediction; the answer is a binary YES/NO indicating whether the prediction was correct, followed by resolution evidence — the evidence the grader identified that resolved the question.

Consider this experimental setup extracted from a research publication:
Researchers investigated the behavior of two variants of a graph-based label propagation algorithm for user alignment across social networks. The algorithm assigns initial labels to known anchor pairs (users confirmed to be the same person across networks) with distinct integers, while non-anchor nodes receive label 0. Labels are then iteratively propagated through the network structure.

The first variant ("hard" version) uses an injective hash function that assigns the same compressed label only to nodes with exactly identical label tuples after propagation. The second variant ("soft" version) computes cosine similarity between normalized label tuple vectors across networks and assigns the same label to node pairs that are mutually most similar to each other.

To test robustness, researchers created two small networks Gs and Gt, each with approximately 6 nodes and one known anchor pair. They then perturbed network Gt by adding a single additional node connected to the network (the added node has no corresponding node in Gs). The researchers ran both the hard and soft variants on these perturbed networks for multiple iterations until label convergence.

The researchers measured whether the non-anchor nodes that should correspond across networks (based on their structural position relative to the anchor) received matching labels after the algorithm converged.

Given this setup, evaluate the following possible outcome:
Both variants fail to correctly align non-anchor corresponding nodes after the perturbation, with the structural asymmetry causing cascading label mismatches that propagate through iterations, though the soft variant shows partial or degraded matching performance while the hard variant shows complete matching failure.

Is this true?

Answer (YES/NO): NO